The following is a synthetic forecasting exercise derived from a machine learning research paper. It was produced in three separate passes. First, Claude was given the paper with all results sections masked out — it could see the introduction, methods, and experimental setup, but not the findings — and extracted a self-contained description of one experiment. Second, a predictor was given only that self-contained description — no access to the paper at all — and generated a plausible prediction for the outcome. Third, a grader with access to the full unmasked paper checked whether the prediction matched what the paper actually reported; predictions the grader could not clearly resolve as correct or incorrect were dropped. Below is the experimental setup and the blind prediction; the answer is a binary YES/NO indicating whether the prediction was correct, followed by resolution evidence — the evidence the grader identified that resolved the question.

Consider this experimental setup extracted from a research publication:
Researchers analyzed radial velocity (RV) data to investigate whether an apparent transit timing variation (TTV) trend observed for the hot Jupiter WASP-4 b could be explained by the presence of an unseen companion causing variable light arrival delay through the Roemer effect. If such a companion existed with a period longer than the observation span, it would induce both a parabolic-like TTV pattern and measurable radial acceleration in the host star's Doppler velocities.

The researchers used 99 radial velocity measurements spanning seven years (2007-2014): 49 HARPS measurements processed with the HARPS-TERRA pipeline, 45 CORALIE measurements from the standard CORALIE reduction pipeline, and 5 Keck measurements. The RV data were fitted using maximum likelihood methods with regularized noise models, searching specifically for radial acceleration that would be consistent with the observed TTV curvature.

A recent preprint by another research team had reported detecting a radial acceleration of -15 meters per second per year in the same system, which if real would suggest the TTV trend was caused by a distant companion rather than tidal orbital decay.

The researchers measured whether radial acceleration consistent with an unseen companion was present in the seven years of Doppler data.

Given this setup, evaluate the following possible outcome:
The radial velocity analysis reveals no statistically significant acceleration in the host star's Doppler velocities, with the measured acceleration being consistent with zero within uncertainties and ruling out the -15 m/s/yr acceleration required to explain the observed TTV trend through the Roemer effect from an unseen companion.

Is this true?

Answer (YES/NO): YES